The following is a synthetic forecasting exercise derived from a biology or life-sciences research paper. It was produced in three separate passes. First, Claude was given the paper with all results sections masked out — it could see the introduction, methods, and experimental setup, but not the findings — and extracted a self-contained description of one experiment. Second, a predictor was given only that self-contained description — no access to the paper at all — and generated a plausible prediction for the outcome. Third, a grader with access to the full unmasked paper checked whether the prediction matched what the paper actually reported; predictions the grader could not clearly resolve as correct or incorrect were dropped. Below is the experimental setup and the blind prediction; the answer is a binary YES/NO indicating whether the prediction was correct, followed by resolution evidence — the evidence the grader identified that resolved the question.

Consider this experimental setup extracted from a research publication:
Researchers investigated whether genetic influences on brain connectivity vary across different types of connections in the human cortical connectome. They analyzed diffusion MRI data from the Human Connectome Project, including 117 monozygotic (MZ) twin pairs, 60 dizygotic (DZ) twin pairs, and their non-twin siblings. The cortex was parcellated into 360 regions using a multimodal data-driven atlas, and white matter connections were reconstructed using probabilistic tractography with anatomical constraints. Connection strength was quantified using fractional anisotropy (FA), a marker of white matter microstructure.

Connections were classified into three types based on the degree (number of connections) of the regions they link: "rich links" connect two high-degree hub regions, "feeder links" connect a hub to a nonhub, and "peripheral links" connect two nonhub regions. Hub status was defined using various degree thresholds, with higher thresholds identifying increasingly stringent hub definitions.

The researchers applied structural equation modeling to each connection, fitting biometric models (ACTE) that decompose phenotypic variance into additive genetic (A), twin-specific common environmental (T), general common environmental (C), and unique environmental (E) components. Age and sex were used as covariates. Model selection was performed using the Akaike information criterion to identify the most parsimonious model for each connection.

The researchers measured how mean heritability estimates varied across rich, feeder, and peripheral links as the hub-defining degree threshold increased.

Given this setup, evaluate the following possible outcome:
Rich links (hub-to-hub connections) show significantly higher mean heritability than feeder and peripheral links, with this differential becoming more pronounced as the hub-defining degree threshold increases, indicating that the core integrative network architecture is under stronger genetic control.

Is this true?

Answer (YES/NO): YES